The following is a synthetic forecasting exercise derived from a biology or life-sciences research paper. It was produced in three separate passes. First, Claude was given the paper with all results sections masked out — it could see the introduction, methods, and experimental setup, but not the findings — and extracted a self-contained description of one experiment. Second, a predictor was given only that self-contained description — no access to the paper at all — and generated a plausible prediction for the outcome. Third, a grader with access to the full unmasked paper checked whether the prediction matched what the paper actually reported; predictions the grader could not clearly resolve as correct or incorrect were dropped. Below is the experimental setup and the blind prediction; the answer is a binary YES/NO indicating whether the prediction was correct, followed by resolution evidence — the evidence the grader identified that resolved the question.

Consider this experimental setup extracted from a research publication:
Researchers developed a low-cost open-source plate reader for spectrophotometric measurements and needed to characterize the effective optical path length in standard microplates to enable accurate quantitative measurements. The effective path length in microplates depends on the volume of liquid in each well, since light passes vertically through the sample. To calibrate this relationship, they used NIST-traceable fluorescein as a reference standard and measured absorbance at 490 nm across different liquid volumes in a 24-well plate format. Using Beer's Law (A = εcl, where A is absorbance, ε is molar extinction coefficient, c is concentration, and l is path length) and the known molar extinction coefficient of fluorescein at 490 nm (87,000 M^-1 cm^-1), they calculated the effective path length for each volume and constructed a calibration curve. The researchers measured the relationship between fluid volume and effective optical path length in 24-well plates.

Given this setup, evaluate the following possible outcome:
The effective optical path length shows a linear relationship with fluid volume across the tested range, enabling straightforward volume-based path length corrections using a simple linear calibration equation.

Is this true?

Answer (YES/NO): YES